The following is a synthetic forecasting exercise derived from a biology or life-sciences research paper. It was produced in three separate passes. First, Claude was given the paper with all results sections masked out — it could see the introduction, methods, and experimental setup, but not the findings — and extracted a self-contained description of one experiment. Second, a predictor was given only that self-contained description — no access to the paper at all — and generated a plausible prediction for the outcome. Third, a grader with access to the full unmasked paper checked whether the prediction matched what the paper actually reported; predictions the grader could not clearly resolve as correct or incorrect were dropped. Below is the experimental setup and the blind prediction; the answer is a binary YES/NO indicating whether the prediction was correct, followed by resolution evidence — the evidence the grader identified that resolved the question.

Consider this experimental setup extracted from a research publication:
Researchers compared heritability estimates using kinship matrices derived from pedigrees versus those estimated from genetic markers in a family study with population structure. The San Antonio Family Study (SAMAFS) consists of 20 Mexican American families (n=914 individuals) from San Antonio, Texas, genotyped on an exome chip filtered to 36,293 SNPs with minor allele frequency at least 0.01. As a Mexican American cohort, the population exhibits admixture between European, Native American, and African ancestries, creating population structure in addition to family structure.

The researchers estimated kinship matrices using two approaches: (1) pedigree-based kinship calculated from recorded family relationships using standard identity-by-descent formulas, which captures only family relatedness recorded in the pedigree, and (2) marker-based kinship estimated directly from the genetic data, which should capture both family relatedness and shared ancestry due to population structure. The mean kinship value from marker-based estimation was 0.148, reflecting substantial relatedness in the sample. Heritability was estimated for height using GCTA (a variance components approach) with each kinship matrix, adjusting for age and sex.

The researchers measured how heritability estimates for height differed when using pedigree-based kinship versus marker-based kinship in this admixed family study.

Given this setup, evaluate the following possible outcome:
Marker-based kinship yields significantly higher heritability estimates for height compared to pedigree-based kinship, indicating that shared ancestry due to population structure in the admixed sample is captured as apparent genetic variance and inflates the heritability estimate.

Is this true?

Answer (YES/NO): NO